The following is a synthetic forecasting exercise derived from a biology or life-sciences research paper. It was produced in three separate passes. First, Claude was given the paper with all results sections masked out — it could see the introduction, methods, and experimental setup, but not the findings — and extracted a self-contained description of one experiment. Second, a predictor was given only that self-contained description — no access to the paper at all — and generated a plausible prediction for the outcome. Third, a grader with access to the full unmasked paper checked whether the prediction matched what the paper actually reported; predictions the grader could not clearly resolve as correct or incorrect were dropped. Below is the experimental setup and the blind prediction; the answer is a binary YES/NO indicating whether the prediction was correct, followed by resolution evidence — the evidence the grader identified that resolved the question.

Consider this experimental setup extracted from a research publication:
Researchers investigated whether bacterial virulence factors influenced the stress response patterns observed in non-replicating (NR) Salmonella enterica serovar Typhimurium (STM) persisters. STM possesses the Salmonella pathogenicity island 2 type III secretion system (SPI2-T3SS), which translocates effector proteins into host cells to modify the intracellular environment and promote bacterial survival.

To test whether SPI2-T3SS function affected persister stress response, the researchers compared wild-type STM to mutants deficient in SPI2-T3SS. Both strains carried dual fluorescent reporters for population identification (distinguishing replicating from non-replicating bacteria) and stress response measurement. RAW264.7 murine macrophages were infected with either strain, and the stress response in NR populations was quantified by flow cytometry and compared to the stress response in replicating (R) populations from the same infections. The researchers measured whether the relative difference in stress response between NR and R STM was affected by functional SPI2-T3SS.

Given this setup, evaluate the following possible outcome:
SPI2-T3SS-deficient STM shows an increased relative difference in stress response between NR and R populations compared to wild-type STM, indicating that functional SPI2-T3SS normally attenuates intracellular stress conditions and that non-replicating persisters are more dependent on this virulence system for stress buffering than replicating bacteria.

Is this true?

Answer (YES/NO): NO